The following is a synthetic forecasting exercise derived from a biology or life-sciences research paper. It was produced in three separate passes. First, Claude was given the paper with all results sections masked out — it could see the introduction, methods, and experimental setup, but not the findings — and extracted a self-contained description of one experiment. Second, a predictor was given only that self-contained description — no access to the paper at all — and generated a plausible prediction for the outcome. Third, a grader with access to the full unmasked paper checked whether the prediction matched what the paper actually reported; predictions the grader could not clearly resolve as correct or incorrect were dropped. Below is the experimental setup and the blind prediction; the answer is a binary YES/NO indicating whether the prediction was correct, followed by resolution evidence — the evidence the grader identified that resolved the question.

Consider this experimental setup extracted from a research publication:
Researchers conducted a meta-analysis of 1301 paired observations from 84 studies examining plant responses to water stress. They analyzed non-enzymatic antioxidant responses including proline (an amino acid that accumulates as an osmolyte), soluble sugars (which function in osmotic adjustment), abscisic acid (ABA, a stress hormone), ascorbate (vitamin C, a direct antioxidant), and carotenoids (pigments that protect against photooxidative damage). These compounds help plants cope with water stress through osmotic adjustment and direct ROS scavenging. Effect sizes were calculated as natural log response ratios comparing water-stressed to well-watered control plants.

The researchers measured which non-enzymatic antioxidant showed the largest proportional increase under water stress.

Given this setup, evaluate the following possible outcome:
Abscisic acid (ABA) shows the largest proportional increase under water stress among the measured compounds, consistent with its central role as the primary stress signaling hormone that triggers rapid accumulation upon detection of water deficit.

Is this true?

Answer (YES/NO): NO